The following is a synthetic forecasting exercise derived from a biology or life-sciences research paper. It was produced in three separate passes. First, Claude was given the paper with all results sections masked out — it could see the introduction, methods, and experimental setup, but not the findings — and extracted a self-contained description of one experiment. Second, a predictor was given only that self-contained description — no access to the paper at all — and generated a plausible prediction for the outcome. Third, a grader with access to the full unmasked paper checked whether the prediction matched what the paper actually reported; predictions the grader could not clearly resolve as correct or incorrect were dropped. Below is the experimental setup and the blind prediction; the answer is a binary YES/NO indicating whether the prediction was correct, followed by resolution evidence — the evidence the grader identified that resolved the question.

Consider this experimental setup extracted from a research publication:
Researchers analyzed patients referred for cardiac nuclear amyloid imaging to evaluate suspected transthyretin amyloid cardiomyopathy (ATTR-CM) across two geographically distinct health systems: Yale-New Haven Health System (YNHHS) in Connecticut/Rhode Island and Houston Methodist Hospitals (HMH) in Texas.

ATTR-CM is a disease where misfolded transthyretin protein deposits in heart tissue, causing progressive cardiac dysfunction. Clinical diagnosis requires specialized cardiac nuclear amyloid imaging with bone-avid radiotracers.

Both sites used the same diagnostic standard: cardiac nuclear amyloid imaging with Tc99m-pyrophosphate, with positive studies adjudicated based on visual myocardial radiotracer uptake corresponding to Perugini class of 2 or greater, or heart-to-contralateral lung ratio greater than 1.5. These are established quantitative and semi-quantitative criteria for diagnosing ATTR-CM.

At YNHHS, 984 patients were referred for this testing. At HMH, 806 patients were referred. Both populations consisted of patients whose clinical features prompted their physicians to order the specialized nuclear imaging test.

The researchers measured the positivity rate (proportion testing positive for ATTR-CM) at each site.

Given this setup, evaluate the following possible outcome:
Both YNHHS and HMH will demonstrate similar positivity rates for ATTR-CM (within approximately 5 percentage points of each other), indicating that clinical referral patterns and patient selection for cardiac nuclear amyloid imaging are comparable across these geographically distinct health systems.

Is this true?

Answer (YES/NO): NO